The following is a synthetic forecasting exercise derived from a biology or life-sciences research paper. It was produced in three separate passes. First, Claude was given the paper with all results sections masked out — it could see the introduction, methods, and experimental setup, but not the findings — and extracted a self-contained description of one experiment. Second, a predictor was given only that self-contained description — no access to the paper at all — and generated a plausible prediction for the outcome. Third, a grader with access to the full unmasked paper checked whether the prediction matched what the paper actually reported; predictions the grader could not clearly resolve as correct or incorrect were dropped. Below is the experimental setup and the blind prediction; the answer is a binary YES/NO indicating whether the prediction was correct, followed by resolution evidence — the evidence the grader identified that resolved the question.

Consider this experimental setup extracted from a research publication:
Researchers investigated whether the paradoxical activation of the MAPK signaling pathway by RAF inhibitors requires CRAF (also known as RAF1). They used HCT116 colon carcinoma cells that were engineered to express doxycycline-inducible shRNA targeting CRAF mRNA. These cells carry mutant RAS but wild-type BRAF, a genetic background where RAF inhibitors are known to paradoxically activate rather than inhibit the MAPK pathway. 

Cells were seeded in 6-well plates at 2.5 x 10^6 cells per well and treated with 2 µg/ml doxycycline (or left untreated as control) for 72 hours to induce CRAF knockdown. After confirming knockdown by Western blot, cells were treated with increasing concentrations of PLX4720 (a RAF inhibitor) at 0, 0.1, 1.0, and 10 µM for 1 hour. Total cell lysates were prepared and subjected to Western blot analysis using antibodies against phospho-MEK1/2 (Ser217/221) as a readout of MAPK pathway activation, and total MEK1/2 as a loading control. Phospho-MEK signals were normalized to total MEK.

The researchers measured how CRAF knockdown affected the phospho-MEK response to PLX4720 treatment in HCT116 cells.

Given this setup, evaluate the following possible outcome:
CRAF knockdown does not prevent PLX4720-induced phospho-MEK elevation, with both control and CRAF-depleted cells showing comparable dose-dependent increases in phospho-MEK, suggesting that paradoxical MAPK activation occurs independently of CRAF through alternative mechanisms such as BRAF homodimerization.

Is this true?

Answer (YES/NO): NO